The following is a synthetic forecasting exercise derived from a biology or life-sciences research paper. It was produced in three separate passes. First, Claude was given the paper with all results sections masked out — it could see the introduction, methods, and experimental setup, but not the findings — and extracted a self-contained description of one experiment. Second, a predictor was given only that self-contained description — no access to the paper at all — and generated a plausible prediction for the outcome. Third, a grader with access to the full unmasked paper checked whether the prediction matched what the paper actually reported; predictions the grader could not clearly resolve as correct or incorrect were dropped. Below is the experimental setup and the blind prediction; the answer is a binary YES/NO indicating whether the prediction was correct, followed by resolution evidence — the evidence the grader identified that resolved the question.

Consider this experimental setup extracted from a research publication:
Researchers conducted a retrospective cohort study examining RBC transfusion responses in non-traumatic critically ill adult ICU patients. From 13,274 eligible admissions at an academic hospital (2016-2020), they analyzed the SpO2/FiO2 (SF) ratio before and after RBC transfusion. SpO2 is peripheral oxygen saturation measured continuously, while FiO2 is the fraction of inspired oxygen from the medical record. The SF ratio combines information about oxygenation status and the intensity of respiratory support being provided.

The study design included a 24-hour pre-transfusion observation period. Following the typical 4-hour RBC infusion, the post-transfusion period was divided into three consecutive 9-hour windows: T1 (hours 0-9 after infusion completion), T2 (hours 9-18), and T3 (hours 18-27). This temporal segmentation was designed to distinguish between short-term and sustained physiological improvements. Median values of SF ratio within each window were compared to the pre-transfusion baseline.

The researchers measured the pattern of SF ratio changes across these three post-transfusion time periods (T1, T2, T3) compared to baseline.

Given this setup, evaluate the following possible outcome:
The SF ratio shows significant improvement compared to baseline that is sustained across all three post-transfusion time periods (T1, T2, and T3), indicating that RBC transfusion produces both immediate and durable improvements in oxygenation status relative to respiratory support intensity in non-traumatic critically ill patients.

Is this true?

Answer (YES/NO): NO